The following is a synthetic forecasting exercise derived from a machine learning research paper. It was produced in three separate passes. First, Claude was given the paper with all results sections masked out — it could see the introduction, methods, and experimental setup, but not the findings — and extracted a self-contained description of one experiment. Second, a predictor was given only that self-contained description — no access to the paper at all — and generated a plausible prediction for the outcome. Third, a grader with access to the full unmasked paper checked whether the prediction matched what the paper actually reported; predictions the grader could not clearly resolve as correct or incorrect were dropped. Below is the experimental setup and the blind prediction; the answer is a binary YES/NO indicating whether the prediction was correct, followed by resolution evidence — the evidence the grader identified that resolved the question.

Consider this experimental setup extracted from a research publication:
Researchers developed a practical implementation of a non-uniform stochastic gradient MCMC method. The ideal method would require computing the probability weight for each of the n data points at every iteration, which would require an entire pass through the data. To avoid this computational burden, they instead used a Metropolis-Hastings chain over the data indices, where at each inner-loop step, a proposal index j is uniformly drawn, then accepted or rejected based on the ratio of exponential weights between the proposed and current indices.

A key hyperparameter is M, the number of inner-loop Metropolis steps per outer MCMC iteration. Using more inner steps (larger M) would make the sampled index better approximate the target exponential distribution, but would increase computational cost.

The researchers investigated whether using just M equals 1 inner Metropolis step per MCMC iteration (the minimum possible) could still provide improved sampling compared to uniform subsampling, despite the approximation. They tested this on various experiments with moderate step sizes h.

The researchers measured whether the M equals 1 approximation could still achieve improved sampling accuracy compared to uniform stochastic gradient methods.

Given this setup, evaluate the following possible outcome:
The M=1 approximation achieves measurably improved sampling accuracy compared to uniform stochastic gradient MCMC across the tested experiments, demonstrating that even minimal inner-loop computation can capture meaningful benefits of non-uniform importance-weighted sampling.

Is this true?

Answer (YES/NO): YES